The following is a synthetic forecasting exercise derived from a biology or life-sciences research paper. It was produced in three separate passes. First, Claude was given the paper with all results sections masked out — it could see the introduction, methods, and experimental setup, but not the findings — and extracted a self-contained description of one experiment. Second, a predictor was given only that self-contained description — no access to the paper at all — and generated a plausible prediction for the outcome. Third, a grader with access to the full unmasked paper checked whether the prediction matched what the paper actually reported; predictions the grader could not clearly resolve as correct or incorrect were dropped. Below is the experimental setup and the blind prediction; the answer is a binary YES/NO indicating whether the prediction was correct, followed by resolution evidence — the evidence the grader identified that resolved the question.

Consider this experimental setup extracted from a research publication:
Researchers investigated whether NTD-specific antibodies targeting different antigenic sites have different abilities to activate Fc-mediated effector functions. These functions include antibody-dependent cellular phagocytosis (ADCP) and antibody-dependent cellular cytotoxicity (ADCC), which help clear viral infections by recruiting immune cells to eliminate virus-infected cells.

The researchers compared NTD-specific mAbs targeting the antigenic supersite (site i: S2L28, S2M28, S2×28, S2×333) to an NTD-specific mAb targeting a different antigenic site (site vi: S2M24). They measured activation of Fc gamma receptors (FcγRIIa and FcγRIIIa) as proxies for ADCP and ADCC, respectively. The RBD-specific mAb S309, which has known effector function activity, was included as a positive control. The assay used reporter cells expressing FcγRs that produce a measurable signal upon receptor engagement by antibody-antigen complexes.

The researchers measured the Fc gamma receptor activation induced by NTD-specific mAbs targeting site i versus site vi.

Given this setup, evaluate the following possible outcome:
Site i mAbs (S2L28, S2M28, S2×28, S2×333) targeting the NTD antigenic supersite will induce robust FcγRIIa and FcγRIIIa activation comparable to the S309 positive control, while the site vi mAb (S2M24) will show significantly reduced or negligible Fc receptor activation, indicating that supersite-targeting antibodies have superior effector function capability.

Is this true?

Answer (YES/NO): YES